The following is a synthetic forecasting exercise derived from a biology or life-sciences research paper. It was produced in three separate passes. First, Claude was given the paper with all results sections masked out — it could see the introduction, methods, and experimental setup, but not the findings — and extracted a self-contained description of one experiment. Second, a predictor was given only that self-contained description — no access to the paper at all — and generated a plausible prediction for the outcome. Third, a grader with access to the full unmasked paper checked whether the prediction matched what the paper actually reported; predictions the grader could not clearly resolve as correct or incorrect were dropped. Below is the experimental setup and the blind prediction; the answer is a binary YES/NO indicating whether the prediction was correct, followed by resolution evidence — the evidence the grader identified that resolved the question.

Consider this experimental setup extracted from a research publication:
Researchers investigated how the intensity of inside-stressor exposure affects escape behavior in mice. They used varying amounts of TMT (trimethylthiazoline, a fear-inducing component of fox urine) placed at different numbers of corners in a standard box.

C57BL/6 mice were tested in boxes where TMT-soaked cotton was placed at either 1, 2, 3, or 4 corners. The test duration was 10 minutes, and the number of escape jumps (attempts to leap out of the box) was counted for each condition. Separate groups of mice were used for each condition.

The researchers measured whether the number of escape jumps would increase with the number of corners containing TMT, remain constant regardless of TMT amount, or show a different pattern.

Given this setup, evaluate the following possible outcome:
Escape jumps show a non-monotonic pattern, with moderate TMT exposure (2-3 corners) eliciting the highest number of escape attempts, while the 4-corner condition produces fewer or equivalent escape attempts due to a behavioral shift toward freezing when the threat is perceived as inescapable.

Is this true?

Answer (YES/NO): NO